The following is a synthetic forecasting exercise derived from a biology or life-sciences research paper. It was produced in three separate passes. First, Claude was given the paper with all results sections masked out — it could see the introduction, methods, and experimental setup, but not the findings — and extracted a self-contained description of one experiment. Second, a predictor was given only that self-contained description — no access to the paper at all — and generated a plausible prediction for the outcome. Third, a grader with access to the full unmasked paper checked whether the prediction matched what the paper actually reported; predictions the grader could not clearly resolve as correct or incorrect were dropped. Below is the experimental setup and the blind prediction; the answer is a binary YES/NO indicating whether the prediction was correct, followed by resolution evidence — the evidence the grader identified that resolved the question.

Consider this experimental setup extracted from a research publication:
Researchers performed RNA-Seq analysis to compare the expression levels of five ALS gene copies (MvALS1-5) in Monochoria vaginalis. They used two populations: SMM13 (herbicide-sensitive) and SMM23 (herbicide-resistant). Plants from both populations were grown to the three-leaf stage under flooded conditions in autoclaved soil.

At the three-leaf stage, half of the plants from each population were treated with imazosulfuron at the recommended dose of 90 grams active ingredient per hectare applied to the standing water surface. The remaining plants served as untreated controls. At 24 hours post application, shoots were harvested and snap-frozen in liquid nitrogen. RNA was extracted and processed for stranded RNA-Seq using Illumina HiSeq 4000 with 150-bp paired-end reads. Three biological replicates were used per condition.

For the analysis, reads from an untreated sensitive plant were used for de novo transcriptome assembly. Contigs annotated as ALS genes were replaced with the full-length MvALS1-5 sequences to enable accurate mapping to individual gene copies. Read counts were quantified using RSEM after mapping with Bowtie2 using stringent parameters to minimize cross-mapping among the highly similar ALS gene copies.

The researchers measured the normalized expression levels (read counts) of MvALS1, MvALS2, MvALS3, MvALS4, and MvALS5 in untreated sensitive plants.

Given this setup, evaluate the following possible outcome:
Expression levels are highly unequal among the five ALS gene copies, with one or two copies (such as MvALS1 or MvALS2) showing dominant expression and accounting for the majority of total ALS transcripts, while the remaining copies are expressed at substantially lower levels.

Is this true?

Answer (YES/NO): NO